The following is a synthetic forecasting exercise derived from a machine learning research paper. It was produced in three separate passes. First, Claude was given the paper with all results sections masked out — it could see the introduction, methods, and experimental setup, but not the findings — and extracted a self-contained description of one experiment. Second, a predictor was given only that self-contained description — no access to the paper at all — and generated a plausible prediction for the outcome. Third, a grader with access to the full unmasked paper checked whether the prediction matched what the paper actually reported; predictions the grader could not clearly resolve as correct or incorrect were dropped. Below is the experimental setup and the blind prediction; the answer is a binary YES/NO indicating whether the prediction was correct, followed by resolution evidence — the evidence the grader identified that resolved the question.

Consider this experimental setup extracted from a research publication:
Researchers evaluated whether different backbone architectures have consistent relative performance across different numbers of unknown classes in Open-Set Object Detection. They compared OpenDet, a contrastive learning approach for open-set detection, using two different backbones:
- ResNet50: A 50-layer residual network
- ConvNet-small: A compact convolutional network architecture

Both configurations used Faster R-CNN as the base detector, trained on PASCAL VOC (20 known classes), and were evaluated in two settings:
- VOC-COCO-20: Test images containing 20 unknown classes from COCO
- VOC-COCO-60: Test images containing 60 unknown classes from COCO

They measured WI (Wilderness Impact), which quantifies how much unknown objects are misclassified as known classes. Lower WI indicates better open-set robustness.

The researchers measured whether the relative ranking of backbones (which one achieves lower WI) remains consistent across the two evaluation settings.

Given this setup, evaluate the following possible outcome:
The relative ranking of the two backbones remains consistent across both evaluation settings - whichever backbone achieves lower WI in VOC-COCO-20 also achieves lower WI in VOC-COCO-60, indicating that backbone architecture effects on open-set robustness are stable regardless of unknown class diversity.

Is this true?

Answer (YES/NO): YES